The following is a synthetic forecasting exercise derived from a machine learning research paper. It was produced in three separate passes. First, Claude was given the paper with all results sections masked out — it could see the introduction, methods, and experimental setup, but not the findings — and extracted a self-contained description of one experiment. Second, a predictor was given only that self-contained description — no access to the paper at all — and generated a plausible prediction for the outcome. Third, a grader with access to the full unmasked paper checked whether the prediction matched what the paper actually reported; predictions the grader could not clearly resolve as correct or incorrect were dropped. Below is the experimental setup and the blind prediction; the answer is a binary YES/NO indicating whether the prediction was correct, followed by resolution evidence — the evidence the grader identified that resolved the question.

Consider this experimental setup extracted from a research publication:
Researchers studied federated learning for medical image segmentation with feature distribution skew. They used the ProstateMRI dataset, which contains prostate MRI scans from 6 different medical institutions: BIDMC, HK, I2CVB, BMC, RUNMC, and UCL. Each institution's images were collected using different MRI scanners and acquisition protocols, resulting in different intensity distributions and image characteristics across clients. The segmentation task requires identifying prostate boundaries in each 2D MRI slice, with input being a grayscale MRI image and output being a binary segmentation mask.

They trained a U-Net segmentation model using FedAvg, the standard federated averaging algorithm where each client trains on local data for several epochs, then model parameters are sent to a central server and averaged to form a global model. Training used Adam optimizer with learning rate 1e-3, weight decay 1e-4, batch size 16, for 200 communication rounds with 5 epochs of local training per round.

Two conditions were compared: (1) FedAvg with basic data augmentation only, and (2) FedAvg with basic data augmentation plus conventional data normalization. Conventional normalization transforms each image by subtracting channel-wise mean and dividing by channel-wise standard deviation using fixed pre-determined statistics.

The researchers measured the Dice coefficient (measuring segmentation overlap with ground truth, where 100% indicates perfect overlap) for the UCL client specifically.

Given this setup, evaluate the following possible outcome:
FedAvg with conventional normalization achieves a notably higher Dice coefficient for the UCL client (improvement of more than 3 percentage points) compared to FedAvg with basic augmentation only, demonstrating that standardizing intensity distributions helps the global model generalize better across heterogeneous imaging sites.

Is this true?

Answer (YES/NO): YES